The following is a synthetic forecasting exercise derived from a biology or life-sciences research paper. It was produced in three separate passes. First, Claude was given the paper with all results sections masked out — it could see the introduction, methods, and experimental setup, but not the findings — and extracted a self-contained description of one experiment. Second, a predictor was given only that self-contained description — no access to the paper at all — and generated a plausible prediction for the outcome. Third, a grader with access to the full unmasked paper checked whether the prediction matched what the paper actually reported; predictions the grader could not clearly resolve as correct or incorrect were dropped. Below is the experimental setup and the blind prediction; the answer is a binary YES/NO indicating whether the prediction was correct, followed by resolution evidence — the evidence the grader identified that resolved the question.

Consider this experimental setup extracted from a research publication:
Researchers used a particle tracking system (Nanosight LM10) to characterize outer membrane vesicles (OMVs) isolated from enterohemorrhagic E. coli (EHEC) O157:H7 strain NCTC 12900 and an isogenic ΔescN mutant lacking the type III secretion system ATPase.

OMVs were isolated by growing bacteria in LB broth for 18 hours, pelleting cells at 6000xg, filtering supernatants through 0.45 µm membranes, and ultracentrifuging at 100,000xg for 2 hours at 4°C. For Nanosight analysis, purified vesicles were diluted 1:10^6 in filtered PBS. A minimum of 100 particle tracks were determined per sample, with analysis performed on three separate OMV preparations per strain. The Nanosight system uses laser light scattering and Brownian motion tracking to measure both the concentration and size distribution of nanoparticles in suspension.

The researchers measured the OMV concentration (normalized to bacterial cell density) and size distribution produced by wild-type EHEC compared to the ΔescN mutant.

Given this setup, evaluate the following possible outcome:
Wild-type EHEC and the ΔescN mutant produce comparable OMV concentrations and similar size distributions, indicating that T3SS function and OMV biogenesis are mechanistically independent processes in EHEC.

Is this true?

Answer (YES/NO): NO